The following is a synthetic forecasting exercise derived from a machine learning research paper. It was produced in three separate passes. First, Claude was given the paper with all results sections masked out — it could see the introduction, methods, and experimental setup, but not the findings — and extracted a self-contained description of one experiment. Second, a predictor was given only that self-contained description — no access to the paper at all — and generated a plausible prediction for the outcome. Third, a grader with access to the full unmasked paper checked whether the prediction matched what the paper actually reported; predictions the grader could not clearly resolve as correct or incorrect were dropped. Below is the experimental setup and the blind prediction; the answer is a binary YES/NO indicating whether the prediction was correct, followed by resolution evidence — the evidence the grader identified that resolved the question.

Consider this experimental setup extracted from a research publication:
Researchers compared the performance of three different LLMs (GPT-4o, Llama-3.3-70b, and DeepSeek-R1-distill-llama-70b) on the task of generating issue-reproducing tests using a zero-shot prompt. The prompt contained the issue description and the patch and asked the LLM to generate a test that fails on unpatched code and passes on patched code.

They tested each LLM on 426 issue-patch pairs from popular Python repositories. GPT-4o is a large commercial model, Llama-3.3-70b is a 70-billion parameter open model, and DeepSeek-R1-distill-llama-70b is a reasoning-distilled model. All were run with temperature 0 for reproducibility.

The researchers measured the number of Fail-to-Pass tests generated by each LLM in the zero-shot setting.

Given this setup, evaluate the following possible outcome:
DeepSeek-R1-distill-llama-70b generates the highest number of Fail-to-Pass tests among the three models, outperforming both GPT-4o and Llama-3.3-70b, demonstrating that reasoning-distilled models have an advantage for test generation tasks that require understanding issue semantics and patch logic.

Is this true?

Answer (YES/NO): NO